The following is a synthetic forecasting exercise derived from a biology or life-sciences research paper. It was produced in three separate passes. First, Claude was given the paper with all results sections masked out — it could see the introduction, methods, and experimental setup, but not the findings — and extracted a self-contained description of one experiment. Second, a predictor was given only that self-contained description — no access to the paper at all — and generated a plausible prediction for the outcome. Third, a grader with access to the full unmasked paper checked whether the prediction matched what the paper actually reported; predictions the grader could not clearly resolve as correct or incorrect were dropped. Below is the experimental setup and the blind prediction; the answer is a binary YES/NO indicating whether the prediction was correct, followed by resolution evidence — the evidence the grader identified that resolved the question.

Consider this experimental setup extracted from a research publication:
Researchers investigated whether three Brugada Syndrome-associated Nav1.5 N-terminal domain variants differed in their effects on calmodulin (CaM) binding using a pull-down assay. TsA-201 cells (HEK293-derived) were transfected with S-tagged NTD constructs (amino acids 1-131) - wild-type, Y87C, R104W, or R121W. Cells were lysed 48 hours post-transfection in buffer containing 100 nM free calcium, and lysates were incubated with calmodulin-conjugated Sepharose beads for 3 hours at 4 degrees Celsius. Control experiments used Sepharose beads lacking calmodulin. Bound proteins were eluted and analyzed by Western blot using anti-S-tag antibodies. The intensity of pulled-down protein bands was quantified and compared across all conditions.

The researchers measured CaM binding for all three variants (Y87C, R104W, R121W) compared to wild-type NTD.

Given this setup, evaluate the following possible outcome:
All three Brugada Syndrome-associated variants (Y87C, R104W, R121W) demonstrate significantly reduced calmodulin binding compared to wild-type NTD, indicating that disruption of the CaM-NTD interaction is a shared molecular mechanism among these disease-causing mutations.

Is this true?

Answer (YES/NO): NO